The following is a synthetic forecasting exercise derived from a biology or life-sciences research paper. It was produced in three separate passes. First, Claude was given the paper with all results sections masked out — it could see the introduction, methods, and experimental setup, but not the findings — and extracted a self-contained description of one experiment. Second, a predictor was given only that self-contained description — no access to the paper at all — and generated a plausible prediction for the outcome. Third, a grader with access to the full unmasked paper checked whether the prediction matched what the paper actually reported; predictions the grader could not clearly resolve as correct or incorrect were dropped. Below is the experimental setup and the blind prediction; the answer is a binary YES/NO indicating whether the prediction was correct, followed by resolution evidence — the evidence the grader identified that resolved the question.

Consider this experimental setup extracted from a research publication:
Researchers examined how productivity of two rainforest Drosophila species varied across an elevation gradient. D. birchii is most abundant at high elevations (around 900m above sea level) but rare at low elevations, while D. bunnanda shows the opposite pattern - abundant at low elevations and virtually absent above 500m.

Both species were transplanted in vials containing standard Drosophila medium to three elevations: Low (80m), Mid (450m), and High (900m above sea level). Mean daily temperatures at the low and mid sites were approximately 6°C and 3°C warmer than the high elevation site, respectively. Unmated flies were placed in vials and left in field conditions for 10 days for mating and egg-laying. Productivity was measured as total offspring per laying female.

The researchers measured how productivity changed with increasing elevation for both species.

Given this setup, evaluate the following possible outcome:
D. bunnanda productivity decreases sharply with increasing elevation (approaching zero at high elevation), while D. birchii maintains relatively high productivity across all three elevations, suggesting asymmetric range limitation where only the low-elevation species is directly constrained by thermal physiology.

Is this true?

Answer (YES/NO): NO